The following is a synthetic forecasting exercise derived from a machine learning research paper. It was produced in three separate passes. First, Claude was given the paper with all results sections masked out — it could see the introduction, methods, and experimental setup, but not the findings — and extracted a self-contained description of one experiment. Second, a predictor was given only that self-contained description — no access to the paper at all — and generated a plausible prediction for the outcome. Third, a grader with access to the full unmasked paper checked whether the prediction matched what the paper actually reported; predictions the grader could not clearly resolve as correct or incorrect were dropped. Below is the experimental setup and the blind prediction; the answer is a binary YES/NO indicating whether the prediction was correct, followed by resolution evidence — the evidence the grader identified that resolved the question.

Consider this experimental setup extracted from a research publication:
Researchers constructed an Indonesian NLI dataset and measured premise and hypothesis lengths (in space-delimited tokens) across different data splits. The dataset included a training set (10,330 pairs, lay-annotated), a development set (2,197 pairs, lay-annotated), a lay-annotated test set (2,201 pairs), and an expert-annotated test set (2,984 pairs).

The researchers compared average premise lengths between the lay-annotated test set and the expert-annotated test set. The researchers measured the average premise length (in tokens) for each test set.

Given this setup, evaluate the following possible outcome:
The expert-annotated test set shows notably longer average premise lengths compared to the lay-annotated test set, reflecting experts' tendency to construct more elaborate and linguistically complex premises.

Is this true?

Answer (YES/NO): YES